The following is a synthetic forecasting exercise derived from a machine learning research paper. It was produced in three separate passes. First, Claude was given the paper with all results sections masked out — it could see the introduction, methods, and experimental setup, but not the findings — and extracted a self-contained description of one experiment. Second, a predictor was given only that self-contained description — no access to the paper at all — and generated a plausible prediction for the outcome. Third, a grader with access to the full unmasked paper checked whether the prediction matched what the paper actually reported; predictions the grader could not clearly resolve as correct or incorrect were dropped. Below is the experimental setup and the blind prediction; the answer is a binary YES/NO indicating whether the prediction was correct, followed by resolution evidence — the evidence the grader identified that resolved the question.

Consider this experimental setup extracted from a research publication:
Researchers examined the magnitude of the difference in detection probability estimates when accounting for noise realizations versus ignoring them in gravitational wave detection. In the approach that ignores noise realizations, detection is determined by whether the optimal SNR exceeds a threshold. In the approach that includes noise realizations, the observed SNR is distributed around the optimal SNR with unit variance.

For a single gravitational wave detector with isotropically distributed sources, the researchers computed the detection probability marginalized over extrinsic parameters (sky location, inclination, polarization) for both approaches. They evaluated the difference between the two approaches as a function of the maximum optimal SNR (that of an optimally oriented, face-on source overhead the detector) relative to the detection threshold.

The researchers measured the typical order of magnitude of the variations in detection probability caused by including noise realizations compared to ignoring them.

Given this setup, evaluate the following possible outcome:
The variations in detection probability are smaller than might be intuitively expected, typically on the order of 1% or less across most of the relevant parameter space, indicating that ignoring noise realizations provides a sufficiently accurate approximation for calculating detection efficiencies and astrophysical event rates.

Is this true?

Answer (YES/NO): NO